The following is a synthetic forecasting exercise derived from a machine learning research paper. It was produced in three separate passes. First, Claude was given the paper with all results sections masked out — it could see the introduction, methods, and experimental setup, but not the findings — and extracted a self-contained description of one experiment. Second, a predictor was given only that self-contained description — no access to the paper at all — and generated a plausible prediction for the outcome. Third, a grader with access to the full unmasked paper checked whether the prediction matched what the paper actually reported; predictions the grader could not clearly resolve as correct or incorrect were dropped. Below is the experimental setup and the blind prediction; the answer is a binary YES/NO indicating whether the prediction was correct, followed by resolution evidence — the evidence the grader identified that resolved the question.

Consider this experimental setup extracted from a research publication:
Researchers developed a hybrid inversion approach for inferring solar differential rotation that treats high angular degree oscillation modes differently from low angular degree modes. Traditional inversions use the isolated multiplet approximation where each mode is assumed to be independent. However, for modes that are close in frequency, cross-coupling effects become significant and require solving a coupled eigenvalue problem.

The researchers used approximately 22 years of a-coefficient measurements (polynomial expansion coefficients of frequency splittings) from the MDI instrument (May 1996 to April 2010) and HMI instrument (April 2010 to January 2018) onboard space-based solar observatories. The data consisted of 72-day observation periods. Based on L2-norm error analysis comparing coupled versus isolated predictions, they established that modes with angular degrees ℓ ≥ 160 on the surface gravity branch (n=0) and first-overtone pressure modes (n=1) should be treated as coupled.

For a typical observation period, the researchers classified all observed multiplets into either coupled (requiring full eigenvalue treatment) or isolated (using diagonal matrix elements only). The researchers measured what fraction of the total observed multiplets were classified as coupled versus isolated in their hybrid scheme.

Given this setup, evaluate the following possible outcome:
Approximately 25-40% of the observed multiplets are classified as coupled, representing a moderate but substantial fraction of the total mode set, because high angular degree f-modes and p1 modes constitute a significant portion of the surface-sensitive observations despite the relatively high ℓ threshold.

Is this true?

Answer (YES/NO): NO